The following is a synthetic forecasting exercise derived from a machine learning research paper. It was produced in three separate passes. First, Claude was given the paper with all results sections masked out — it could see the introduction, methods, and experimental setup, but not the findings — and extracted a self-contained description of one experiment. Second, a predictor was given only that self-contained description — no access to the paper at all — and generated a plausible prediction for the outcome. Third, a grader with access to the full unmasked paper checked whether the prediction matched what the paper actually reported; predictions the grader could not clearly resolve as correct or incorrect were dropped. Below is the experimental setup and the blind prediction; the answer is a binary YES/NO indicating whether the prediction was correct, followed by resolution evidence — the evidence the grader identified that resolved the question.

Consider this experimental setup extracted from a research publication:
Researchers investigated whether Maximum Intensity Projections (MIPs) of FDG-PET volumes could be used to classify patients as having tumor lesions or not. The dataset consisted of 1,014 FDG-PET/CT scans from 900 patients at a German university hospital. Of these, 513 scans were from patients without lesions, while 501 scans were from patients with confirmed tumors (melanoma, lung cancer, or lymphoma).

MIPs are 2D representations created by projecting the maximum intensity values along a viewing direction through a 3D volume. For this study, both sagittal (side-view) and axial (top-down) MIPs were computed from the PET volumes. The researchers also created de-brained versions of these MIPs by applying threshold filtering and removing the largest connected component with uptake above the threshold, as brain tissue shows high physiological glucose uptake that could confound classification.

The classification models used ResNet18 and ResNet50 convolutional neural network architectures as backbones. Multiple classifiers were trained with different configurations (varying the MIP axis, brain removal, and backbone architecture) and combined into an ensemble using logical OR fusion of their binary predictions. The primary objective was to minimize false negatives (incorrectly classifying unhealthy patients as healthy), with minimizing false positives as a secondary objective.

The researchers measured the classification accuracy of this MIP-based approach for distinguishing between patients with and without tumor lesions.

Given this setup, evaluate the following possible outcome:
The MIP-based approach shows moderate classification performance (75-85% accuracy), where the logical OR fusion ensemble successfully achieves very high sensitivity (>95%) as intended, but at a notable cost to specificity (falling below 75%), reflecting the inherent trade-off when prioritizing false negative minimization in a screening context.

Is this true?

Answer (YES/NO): NO